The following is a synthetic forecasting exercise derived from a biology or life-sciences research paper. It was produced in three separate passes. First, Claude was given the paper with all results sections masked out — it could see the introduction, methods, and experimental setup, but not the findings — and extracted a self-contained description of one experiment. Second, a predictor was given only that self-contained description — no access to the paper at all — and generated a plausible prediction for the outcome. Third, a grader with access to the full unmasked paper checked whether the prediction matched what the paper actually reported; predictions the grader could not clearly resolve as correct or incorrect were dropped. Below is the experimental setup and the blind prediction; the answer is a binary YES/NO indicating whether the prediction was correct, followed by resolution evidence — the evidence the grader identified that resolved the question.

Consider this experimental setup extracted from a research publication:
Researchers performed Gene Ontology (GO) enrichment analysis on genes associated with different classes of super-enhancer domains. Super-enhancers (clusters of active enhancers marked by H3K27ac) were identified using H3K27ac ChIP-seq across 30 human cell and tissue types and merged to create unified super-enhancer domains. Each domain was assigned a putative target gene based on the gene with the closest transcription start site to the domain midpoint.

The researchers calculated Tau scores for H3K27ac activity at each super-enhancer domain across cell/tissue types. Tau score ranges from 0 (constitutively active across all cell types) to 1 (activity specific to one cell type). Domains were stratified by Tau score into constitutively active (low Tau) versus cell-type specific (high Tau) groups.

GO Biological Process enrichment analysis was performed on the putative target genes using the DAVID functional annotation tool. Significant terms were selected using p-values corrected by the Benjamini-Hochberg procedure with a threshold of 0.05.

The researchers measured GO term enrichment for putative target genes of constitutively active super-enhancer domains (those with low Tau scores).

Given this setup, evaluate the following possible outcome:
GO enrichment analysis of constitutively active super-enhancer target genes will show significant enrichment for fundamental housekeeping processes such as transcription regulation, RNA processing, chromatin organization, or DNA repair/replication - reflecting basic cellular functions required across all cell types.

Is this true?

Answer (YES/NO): YES